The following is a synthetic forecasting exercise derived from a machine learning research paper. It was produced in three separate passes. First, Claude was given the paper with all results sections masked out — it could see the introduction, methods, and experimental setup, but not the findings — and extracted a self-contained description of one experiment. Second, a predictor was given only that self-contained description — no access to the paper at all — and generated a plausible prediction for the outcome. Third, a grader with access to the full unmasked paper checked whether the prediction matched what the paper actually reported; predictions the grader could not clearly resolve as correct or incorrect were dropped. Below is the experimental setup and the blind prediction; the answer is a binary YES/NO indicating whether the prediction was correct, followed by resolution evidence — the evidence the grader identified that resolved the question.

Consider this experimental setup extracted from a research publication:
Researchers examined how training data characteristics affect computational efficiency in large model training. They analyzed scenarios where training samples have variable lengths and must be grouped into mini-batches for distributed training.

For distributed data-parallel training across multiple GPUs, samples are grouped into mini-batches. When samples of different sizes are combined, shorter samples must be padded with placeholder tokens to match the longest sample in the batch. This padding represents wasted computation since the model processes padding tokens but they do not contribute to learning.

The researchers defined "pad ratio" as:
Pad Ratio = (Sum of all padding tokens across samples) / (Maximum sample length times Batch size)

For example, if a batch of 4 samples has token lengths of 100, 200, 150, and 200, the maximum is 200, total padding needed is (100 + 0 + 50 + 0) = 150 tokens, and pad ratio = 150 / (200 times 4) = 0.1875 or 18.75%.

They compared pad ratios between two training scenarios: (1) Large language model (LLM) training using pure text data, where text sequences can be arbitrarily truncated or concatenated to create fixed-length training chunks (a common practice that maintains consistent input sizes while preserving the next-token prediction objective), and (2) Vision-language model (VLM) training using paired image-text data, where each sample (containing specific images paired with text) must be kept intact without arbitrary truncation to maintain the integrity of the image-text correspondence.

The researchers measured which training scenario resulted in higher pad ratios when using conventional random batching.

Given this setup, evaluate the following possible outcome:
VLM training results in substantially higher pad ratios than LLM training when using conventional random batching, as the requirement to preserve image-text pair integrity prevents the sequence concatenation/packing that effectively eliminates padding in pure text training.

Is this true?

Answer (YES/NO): YES